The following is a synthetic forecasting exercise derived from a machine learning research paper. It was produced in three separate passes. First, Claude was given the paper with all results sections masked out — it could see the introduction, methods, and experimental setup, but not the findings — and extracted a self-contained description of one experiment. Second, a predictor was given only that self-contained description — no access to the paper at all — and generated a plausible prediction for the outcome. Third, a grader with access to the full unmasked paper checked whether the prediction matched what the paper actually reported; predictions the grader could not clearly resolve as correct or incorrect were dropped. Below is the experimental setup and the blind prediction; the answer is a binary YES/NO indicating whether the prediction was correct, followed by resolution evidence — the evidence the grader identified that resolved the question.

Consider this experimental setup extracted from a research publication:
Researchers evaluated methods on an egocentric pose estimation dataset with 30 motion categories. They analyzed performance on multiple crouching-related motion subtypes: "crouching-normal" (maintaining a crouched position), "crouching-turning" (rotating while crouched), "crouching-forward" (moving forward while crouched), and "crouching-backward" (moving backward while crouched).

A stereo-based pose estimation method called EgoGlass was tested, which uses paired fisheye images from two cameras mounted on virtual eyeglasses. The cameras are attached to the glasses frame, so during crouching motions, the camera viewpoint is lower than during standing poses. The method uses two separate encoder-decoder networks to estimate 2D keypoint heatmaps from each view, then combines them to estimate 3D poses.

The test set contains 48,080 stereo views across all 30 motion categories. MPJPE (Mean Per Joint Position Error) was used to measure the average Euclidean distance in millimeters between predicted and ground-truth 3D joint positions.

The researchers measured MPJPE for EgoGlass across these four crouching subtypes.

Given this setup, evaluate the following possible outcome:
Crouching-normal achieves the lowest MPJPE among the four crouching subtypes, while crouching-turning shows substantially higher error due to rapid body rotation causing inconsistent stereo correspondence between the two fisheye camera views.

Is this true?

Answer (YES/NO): NO